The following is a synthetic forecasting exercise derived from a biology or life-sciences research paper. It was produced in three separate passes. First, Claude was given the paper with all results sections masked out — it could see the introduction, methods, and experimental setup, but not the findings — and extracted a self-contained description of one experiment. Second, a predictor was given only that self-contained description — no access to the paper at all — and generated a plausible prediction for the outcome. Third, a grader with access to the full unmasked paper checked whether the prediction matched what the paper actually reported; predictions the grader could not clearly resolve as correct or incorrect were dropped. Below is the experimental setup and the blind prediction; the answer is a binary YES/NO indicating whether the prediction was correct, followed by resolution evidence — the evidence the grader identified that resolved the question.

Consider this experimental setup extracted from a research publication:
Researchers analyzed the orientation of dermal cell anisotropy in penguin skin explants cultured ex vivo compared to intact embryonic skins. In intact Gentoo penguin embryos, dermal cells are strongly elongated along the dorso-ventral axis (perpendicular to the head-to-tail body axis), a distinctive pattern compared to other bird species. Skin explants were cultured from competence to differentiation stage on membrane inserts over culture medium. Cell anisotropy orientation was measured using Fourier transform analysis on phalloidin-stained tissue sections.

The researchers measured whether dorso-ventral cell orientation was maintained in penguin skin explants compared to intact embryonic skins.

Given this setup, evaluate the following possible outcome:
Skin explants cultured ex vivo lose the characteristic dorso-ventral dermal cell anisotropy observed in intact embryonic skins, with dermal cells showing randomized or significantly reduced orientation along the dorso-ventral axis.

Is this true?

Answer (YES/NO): YES